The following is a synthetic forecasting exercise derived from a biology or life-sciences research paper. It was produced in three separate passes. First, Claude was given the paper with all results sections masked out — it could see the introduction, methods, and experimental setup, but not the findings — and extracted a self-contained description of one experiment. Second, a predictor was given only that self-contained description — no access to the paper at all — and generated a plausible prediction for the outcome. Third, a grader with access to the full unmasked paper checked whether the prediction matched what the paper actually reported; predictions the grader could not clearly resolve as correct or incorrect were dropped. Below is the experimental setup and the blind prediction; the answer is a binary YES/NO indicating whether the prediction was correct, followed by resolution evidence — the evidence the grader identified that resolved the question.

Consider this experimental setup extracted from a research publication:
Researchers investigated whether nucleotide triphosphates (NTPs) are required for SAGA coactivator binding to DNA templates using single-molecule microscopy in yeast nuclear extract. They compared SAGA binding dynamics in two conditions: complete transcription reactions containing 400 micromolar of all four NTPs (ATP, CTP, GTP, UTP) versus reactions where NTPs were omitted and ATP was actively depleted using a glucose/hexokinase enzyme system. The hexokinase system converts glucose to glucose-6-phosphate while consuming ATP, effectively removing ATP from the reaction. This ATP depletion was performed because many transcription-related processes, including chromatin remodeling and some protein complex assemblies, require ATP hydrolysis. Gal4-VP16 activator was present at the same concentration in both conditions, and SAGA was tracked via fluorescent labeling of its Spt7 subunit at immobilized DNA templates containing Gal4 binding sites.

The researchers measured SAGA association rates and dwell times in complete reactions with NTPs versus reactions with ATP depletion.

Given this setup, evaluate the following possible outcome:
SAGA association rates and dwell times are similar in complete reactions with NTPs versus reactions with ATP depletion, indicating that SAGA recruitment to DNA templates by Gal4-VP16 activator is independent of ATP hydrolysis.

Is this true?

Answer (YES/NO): NO